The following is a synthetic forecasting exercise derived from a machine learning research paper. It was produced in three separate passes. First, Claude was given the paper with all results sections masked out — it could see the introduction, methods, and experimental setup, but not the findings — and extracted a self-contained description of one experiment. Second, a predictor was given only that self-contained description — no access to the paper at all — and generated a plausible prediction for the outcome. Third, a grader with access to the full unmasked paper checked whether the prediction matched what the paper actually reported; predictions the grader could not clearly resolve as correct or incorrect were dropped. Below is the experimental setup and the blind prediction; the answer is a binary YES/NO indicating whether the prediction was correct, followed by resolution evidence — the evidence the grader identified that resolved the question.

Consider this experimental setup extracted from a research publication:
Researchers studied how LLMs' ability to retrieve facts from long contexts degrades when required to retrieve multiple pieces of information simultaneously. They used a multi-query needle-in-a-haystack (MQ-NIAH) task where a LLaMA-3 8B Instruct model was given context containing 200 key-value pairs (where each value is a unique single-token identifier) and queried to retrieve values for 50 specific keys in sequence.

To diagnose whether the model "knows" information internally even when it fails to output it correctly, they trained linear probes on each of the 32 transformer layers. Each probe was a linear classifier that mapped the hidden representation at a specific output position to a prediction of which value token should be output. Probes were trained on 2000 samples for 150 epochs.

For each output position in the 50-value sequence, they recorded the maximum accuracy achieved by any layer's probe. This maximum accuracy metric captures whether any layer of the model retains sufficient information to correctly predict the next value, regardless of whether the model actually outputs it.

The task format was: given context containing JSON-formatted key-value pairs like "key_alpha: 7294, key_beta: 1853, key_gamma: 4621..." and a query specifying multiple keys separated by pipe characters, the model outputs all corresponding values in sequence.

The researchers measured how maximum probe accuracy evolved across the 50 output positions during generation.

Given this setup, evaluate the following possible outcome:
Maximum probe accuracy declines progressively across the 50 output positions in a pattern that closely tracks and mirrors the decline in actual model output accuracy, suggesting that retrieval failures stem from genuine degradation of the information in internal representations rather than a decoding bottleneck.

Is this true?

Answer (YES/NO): NO